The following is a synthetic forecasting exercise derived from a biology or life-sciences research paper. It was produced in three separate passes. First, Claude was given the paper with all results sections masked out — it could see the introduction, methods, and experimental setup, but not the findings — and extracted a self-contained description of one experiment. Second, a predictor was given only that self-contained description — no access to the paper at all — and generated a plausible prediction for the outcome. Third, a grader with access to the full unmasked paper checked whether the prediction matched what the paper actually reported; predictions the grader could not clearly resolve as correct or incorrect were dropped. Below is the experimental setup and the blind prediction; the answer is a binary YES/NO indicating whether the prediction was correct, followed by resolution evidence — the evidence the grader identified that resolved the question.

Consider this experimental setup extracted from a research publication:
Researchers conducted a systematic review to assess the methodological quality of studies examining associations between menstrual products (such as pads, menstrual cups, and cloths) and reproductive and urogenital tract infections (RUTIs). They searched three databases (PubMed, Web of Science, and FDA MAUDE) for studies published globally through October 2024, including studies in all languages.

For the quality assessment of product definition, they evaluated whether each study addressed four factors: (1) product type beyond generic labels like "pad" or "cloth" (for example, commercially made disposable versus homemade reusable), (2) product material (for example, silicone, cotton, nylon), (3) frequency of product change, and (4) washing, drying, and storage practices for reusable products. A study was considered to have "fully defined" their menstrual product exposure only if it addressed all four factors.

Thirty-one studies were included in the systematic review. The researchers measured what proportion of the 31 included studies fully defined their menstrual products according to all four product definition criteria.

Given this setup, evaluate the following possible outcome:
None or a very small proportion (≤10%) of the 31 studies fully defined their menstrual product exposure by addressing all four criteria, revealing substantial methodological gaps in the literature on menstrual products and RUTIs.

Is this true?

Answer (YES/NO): YES